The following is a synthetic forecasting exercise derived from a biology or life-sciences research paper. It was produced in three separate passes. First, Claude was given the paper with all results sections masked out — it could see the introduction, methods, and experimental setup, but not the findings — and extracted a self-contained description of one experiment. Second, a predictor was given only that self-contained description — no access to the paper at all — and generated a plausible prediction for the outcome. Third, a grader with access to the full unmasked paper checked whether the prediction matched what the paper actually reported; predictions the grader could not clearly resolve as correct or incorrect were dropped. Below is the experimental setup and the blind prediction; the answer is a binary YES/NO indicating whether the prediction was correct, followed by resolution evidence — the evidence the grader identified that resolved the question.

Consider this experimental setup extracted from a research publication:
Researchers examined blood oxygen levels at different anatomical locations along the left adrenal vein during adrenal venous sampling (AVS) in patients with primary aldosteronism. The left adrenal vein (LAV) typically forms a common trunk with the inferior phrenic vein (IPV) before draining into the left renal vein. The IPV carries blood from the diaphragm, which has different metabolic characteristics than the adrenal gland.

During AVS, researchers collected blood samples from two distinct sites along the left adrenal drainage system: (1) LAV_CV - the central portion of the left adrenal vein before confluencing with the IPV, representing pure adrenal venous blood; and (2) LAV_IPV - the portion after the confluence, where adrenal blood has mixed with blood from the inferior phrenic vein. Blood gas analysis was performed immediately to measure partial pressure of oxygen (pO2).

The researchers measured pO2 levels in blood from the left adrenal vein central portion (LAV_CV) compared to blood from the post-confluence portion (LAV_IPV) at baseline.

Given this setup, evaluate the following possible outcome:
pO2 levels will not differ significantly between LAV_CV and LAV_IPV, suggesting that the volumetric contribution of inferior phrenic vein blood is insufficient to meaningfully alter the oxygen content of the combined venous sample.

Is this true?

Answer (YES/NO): NO